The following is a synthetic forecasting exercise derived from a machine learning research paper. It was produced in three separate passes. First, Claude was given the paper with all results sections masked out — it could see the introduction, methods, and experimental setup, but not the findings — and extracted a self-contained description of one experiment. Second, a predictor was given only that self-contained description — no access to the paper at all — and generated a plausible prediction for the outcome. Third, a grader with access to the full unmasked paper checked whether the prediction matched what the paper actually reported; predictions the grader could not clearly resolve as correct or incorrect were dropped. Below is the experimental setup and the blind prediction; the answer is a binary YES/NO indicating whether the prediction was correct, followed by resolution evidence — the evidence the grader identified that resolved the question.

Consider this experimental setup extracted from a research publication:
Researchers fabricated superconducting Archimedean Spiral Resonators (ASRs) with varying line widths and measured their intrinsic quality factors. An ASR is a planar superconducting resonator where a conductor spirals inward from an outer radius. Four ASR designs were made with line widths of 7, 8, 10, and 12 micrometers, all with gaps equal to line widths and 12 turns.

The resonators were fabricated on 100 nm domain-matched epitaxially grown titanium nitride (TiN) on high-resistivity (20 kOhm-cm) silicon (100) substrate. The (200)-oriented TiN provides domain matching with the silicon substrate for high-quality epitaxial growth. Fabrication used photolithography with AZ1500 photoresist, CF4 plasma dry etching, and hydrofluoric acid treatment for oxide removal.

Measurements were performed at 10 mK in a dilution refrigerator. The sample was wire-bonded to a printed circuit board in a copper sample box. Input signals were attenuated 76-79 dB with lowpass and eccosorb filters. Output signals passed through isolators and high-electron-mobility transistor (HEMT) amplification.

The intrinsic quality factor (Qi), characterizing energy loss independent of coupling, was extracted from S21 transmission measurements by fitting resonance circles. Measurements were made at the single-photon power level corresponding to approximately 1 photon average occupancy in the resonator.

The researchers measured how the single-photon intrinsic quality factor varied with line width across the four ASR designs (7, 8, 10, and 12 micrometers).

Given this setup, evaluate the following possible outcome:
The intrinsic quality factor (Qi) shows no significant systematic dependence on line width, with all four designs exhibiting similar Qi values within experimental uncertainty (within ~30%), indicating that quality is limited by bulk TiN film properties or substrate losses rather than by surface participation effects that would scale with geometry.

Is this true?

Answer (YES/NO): NO